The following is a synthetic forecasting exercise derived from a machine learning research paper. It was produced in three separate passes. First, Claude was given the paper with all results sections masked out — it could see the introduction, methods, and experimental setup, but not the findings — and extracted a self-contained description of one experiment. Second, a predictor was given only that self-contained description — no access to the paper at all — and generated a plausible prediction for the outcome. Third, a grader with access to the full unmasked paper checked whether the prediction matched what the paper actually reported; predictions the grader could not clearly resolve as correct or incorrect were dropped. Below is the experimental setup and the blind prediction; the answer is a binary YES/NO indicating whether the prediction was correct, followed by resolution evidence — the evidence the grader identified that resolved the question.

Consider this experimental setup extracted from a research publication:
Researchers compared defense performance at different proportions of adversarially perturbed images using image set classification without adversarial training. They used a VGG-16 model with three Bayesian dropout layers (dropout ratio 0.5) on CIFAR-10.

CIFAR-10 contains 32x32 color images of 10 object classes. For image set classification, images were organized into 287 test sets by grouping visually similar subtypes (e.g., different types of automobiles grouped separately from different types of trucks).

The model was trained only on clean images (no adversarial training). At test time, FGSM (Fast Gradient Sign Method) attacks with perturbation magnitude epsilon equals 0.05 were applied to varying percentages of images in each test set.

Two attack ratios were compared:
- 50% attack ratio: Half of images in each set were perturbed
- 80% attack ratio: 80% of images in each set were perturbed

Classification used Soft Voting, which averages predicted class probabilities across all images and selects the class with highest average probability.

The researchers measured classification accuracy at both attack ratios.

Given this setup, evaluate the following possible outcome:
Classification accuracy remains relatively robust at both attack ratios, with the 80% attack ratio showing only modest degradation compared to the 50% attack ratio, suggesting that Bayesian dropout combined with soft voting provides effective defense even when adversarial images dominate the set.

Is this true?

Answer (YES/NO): NO